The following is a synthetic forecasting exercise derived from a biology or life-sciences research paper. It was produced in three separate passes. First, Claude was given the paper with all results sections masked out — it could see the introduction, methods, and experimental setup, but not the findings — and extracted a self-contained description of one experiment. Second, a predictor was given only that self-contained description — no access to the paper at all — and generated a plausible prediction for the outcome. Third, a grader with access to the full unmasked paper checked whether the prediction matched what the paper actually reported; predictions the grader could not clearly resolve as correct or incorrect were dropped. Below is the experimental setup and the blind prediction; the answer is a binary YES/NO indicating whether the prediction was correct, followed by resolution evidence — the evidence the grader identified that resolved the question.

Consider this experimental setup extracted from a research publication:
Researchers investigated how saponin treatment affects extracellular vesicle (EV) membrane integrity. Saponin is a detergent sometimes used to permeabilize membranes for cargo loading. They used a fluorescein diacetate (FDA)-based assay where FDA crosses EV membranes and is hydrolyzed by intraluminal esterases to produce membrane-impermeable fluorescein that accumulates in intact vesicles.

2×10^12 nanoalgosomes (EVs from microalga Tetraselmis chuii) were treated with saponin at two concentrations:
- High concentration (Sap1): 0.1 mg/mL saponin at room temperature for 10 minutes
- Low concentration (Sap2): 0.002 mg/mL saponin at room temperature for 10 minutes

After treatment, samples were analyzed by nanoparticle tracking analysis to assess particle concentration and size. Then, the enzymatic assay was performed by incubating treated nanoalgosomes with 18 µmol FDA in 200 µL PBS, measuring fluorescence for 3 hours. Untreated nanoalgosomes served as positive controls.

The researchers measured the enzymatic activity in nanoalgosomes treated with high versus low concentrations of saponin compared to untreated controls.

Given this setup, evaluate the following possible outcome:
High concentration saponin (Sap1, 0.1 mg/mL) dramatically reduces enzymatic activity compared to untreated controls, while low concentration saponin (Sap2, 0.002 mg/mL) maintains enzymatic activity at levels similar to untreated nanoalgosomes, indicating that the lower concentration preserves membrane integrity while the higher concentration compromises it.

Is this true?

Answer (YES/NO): NO